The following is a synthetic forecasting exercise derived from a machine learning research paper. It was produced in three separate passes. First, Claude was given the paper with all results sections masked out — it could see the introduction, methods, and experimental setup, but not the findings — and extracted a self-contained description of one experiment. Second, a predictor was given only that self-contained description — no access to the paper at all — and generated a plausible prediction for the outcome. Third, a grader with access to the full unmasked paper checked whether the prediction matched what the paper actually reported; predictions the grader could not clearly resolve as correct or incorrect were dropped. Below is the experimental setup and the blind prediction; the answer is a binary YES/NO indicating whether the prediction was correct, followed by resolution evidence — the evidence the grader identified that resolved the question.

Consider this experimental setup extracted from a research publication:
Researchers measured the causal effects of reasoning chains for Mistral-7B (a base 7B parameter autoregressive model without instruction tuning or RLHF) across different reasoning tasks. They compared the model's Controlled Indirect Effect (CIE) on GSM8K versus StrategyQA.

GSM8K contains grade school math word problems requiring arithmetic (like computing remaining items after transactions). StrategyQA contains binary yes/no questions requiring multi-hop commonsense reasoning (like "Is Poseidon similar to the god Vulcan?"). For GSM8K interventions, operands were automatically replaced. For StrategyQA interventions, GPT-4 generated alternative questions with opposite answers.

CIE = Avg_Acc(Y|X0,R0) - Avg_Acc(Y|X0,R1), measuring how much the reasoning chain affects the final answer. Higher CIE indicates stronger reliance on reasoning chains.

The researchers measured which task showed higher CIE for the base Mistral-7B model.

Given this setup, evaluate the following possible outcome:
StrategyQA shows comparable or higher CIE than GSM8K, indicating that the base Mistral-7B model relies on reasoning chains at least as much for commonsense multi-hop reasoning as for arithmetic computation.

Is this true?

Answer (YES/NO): NO